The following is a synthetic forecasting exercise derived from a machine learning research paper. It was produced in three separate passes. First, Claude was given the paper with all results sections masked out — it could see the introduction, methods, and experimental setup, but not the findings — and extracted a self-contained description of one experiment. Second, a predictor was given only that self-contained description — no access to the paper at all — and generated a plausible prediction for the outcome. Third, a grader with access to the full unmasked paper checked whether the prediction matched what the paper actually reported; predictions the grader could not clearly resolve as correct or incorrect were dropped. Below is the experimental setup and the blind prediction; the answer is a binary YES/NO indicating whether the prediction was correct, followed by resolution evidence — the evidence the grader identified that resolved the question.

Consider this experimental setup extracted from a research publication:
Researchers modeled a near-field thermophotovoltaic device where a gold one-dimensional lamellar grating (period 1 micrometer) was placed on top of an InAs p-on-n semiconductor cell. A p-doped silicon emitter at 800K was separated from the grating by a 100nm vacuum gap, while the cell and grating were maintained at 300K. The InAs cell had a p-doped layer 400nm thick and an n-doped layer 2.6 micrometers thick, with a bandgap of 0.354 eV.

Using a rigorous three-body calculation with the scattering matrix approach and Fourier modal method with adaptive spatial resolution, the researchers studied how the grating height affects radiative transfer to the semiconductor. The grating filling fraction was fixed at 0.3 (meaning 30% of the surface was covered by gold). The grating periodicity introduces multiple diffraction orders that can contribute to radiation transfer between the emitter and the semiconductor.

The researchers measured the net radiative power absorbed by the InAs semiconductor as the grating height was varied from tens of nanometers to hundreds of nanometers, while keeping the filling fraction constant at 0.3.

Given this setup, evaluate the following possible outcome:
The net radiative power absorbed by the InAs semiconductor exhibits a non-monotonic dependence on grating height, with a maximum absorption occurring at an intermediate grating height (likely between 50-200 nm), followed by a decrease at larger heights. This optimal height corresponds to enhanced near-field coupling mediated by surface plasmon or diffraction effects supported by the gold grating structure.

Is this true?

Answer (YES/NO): NO